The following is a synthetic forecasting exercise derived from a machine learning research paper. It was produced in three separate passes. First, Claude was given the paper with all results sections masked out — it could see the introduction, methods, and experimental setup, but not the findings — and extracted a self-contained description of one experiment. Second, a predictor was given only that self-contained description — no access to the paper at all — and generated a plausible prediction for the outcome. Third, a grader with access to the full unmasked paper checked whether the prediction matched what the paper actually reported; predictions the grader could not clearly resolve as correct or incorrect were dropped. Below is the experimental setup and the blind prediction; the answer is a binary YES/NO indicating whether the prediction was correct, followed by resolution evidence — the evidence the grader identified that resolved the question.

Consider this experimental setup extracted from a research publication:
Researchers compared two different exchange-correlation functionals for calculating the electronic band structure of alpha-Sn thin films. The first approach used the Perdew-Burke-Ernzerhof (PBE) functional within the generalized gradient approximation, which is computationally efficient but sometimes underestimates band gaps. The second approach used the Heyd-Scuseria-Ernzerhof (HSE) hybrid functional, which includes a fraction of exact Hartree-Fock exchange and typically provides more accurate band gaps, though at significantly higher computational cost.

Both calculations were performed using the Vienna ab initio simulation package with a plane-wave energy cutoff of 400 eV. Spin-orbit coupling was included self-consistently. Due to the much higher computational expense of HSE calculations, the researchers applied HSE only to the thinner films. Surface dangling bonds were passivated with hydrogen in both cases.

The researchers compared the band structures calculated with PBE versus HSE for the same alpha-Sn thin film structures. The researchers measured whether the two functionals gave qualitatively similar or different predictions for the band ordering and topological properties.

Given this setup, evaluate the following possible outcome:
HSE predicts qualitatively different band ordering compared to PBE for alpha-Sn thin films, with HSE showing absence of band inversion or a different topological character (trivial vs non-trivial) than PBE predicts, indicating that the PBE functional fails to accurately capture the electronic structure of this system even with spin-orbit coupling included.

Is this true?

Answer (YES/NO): YES